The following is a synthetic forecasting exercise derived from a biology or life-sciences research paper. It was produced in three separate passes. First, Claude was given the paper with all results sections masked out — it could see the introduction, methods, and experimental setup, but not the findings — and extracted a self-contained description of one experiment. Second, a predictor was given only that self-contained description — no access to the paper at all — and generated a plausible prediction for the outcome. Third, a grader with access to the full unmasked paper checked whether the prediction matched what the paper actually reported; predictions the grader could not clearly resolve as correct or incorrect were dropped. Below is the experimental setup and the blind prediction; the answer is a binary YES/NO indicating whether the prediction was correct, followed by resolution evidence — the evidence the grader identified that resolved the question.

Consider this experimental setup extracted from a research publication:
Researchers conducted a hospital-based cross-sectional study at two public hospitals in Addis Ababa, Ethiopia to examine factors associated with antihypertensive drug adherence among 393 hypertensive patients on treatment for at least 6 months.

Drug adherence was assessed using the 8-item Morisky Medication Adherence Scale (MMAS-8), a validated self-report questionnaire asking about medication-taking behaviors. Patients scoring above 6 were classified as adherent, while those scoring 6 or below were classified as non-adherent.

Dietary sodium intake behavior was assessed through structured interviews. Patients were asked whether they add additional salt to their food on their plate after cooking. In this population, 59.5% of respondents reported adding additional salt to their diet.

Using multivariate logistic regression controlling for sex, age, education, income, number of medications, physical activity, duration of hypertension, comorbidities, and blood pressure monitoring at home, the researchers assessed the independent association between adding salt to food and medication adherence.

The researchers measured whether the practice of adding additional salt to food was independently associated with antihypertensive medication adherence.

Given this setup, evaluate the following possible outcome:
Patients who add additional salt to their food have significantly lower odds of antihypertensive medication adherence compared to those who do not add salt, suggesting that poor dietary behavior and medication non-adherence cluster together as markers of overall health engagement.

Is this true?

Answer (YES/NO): NO